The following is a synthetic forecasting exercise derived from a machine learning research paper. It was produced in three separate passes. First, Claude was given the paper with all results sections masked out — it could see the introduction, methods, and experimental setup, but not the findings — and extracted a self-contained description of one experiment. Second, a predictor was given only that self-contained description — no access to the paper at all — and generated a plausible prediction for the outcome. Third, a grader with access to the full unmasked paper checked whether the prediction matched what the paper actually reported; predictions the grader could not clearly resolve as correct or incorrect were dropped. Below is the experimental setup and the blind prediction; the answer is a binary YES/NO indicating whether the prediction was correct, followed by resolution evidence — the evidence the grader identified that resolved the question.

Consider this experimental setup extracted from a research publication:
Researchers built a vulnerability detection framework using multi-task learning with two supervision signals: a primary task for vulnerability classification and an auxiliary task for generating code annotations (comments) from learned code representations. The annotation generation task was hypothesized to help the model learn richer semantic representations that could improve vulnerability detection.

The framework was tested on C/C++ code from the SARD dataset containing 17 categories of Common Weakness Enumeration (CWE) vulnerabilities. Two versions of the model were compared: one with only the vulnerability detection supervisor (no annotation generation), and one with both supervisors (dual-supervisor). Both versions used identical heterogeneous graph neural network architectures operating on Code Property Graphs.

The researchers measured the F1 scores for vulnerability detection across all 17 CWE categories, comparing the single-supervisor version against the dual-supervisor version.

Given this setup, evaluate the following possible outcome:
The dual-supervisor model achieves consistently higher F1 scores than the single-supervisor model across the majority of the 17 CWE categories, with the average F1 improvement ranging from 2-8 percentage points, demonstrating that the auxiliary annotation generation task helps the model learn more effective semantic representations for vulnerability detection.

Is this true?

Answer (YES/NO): YES